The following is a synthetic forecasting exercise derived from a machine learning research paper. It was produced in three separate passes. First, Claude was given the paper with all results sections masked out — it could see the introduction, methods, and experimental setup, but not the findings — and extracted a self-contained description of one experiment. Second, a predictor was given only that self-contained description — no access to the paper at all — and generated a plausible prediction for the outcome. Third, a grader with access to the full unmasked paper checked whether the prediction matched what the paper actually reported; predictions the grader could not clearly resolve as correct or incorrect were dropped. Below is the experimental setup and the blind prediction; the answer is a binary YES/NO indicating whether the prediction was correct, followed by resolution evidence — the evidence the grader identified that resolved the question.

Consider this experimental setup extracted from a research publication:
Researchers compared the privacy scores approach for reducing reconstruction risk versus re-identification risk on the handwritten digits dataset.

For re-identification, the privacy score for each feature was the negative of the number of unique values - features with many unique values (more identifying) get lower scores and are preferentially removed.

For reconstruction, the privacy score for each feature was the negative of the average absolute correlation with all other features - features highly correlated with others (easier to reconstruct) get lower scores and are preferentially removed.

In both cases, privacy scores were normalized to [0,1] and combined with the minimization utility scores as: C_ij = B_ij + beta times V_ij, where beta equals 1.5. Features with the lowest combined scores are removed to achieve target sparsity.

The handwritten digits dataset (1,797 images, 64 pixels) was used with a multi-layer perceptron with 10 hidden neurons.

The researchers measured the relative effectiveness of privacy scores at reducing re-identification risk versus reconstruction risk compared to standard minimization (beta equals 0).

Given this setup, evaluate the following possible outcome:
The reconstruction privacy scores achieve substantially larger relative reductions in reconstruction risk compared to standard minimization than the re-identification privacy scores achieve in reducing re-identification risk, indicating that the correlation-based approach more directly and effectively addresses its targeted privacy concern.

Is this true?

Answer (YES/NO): NO